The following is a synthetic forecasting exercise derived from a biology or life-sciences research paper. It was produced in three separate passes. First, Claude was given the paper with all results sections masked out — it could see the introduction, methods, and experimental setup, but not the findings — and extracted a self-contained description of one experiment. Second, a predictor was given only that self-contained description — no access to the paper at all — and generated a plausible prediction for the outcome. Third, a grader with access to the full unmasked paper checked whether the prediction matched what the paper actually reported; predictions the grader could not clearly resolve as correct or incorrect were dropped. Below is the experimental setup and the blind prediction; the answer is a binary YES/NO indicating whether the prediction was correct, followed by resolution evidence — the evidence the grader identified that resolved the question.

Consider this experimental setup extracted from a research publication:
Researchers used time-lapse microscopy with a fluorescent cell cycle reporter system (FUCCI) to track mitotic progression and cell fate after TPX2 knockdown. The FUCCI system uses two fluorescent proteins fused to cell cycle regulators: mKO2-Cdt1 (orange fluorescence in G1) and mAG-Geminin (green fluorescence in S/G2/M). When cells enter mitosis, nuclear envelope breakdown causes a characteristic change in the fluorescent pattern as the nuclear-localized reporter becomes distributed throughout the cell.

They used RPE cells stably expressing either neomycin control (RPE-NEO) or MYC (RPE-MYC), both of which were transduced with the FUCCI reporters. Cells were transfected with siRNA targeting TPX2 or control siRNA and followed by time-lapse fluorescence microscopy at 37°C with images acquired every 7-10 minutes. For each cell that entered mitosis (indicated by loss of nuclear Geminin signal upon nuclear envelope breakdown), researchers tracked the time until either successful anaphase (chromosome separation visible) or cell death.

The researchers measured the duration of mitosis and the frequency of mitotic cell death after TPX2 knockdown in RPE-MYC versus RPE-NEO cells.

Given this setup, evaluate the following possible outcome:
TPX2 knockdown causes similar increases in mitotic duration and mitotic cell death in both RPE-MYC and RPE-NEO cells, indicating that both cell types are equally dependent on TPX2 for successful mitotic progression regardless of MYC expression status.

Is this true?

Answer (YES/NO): NO